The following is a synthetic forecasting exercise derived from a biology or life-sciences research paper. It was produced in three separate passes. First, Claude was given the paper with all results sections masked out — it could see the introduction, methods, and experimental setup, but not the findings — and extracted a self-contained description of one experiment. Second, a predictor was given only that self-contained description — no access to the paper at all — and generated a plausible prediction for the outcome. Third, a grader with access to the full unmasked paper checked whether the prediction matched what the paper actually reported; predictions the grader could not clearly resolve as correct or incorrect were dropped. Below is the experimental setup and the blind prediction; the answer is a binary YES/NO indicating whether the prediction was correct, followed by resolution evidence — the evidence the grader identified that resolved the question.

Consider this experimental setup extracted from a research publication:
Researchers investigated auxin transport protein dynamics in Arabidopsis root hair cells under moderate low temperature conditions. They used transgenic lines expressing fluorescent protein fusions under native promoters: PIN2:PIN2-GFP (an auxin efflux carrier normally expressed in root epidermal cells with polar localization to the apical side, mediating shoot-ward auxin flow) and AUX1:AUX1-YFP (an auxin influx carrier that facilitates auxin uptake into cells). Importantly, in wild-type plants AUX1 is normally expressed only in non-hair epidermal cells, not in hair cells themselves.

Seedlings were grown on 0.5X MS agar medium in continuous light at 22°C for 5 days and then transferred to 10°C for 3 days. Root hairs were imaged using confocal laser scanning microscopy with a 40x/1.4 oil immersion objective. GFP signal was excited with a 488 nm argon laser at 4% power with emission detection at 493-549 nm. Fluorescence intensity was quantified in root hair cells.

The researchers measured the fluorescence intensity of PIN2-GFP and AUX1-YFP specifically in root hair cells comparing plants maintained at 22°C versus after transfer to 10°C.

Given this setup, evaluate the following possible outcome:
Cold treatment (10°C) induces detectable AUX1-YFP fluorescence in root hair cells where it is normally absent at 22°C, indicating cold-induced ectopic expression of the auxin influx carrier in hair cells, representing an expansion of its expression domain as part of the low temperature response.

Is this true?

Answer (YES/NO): NO